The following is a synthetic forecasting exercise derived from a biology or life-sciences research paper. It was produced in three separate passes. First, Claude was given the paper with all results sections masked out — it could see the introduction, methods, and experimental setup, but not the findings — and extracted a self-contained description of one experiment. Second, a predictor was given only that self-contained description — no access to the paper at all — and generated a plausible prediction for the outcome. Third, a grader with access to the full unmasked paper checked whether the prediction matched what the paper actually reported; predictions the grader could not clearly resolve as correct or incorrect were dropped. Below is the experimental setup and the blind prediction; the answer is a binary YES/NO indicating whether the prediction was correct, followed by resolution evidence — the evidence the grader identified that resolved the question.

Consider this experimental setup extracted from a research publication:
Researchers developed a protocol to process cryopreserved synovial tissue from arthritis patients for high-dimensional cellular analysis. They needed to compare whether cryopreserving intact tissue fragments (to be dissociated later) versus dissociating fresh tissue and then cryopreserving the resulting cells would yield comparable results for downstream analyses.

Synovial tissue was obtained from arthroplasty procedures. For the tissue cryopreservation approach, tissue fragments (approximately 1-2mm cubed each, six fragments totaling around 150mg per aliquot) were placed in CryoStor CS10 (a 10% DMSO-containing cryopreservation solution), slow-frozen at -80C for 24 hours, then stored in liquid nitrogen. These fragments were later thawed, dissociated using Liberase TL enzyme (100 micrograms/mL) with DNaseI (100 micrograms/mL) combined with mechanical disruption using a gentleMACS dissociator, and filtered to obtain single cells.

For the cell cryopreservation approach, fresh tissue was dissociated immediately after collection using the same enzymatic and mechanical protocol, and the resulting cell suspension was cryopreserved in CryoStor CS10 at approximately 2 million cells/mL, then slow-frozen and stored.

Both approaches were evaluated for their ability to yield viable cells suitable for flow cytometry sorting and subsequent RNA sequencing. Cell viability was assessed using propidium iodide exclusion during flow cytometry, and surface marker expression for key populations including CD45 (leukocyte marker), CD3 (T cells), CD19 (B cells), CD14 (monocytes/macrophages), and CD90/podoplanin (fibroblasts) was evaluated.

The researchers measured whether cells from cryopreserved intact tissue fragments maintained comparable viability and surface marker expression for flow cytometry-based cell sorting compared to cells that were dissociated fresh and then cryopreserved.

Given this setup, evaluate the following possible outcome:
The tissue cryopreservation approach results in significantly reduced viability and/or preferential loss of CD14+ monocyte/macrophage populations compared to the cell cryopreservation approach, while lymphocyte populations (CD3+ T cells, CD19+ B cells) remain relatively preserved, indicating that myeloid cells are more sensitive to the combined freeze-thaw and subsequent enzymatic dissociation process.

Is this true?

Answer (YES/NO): NO